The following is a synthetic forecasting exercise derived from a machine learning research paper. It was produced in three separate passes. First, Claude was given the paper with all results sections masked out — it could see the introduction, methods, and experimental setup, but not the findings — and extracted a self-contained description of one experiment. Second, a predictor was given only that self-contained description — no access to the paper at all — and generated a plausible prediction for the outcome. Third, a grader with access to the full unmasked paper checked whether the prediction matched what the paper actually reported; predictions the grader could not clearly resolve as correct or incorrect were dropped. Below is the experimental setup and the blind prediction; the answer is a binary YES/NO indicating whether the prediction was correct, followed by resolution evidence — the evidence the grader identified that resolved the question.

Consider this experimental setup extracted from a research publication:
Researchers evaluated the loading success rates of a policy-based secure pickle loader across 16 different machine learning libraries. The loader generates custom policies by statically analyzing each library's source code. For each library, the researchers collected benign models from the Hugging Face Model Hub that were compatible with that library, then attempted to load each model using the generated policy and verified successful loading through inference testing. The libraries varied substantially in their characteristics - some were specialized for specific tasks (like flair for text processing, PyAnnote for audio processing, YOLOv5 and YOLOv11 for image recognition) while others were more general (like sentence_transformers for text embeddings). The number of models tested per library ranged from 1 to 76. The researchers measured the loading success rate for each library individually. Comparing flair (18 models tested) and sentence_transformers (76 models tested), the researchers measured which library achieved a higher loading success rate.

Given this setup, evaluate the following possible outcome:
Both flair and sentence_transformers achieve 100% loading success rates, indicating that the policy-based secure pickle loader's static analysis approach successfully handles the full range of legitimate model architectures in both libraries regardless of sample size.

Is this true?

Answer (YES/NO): NO